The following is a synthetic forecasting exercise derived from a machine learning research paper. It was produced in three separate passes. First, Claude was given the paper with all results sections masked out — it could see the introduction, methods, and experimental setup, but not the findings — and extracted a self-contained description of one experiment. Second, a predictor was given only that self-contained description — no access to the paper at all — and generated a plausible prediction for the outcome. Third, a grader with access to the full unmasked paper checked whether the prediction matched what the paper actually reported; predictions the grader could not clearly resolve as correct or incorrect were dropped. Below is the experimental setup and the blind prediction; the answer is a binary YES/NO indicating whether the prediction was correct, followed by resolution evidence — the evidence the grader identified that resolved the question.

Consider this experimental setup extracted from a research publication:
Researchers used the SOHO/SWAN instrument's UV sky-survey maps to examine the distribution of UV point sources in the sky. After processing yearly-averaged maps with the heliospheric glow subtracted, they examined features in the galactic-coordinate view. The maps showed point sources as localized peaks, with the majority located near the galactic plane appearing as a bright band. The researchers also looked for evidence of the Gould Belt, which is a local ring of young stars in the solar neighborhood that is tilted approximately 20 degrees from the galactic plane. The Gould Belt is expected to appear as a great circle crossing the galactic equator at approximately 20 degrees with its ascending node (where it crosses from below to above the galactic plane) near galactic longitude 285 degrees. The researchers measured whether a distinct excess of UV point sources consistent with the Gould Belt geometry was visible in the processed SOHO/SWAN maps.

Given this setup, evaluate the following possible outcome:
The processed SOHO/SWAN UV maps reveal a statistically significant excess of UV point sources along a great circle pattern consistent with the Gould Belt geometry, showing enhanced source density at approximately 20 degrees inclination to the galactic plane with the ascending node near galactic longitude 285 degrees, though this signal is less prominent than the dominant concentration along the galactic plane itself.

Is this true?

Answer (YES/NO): NO